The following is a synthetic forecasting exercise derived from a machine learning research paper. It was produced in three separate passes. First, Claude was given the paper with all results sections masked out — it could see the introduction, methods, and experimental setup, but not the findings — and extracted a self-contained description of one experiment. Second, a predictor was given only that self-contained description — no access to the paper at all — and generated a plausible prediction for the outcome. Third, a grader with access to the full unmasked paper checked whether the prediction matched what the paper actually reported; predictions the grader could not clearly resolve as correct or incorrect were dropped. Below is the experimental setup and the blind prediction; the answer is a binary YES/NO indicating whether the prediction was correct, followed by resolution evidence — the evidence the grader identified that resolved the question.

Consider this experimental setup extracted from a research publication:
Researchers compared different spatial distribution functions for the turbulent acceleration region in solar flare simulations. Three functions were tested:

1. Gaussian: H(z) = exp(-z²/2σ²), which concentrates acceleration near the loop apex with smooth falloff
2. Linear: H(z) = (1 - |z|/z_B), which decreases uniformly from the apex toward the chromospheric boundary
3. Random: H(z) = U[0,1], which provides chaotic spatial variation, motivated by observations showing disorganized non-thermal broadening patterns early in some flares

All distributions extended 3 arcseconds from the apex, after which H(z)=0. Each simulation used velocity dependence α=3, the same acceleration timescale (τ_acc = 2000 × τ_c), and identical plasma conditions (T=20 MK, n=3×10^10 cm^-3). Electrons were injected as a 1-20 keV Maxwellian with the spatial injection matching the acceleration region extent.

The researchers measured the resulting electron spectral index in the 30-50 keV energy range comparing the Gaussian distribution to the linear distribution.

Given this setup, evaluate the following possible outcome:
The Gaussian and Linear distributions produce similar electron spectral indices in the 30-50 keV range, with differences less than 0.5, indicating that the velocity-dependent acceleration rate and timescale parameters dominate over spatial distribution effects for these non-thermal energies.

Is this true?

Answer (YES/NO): YES